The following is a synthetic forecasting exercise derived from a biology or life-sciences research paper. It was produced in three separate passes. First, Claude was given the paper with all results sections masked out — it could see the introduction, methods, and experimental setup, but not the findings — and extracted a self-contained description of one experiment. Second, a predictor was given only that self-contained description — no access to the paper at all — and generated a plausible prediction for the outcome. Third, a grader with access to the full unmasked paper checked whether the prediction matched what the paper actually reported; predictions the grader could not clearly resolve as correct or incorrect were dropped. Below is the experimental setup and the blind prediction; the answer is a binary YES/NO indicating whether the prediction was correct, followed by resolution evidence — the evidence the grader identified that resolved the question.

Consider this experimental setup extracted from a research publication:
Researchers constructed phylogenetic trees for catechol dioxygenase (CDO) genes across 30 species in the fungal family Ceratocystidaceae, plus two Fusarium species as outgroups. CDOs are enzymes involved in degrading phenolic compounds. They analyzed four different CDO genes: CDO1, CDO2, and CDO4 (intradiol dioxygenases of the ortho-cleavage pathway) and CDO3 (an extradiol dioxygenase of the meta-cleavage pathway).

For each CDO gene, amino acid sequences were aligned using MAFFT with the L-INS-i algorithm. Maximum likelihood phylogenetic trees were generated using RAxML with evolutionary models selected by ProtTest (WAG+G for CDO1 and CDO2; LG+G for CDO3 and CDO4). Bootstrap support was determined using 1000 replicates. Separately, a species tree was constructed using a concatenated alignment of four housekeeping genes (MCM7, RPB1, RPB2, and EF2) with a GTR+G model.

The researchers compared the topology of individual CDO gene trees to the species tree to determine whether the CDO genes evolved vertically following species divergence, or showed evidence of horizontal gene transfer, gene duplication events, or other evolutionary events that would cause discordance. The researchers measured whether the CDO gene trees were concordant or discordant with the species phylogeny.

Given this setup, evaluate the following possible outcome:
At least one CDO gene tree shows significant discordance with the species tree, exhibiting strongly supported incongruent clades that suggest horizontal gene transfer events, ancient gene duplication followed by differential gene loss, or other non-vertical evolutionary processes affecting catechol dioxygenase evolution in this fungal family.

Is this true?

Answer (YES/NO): NO